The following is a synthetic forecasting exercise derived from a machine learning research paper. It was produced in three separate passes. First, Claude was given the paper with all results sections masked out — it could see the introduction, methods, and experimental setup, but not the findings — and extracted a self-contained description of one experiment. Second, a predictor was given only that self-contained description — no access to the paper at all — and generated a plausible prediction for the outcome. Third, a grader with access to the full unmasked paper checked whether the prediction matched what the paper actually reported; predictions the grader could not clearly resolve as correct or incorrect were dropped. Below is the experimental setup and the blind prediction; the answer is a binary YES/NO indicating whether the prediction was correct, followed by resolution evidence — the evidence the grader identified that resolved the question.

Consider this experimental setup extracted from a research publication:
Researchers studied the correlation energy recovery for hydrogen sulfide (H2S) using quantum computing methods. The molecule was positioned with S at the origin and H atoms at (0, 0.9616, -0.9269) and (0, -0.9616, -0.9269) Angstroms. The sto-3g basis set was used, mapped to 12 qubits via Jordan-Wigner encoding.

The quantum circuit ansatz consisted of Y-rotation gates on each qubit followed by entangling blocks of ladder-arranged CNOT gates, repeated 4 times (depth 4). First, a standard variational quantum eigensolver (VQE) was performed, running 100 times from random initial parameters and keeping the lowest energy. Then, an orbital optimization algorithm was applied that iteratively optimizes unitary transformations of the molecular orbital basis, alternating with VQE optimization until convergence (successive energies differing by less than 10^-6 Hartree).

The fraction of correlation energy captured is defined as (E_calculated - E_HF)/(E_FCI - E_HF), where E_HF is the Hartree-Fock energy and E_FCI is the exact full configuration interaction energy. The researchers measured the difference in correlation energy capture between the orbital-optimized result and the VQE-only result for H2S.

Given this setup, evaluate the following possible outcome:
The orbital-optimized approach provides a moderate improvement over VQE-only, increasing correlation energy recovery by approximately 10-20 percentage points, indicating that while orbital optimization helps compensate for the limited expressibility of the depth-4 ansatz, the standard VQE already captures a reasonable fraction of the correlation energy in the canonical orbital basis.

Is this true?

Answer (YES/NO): NO